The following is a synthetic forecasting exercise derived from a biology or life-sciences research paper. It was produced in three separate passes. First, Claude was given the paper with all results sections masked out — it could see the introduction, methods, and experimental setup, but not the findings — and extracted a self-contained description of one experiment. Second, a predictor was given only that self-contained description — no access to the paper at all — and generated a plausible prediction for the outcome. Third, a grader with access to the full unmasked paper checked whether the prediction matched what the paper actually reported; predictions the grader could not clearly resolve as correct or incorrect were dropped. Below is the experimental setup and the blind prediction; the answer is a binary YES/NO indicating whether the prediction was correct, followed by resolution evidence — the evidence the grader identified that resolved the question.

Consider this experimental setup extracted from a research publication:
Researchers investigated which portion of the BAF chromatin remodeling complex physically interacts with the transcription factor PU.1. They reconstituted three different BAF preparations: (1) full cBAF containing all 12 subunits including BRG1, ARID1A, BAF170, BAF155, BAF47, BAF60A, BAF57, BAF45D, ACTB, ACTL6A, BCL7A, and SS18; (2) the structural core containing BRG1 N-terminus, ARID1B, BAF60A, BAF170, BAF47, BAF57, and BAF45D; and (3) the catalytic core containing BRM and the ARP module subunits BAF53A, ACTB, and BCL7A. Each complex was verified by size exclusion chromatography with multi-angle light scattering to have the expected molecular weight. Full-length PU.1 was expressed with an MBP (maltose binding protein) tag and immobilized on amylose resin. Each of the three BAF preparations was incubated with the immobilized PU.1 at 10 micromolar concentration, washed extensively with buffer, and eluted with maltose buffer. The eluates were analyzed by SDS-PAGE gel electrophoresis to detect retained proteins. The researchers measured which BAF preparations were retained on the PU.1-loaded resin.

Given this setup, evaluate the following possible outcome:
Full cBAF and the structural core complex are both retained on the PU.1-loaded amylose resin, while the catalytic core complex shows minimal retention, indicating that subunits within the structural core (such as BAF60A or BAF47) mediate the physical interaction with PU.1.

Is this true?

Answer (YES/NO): YES